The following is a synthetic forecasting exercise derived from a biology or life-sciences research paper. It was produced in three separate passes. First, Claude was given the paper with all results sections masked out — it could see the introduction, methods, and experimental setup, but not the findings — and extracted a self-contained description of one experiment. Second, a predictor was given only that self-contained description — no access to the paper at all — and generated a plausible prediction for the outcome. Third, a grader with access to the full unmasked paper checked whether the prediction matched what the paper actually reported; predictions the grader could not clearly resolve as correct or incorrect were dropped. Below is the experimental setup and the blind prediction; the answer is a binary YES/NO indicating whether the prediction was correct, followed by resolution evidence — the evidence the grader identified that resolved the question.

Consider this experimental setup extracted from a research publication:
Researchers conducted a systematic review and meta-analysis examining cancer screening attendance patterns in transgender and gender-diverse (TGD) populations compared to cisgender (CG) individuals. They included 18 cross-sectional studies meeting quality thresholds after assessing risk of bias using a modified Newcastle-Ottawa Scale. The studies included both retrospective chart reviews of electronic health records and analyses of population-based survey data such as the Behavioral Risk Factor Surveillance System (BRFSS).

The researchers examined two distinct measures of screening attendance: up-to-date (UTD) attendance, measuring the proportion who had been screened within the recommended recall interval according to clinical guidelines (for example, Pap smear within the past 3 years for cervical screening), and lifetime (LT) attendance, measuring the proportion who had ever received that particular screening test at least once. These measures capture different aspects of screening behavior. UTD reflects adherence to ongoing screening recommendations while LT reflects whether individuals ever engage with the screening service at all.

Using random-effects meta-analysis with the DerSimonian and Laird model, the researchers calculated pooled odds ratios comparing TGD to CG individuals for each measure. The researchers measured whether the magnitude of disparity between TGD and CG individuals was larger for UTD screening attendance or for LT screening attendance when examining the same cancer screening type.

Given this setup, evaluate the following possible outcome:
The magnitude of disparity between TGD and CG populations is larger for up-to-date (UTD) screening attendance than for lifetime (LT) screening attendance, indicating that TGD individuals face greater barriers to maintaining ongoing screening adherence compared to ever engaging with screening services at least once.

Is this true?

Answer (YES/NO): YES